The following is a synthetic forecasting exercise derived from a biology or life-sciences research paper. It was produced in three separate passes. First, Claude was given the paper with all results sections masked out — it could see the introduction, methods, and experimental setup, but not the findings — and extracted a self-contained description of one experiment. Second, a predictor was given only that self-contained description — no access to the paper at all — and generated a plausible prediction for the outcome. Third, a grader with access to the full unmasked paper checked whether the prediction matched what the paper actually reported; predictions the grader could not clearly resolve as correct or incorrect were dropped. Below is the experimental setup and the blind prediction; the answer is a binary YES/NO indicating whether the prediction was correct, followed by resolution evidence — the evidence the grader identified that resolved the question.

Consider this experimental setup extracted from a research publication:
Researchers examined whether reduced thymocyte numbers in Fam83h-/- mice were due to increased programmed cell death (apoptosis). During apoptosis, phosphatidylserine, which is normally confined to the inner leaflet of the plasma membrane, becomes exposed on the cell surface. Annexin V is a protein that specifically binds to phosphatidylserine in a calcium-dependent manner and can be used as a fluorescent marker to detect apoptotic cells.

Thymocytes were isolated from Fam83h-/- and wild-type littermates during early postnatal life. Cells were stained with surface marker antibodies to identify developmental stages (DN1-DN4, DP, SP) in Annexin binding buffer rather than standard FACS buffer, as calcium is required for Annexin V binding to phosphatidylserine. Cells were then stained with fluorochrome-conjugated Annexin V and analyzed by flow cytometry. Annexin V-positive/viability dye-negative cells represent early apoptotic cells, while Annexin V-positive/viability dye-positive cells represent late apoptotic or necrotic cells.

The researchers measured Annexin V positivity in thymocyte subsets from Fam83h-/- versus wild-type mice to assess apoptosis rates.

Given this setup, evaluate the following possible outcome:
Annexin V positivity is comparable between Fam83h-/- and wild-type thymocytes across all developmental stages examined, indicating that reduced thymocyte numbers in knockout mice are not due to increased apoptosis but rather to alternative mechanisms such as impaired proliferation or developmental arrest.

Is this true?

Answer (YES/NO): YES